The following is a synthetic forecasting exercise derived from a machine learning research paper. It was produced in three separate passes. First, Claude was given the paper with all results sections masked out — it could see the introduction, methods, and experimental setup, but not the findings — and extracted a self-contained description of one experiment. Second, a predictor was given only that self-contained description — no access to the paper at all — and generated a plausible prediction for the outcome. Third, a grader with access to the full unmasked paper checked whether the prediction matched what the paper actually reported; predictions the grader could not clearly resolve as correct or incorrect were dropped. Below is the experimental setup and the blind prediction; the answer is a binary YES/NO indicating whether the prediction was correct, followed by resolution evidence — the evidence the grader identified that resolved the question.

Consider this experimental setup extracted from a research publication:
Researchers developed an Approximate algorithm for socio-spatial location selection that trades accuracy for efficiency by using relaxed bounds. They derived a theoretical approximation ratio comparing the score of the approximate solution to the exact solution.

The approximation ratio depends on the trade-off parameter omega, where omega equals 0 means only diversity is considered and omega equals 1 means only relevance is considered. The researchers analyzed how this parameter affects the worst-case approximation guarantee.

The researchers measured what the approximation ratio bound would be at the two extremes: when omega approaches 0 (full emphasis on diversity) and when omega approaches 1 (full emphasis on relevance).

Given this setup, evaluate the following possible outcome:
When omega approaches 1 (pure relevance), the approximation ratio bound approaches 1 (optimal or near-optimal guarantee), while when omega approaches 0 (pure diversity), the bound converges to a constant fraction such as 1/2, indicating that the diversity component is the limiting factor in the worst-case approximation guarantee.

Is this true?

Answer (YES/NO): NO